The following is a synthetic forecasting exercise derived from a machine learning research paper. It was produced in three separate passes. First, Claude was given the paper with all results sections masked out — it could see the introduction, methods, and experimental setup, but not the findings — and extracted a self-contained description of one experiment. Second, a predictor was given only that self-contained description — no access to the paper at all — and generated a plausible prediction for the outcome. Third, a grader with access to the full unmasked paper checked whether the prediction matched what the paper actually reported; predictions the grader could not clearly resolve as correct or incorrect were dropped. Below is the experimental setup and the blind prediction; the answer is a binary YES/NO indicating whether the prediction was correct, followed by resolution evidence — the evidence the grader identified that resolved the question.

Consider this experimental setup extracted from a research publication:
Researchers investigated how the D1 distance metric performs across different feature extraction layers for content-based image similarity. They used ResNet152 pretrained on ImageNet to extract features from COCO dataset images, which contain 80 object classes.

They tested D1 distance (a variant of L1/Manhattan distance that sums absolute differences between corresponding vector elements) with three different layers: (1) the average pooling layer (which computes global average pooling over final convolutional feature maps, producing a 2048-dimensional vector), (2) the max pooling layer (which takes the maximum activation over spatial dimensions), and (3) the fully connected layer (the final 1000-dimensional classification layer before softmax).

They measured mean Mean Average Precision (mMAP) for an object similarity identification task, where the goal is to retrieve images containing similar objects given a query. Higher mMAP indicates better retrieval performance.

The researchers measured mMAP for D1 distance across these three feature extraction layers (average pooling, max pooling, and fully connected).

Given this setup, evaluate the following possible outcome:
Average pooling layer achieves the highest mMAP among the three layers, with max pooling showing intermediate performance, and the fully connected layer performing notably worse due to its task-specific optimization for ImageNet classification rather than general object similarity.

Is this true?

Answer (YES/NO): YES